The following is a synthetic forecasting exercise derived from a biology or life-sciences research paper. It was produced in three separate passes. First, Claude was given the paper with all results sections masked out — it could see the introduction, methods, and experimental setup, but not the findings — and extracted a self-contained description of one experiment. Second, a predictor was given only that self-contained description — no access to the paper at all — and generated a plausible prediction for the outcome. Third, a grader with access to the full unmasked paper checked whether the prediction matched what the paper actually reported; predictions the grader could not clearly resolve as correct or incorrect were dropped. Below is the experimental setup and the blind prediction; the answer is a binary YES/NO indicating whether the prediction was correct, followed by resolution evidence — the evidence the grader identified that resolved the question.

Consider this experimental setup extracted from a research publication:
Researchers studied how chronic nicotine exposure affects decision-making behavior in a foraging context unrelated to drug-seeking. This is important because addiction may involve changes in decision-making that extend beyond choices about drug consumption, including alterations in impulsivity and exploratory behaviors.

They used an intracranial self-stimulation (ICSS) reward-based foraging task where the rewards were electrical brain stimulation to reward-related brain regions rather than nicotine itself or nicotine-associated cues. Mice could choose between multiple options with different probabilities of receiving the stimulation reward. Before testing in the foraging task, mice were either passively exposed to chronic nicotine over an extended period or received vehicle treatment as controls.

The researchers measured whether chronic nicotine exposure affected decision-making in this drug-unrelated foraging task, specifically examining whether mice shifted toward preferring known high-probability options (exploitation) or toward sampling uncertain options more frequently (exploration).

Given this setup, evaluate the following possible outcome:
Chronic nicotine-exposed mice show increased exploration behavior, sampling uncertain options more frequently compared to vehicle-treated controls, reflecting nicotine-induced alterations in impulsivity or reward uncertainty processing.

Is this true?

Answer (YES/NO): NO